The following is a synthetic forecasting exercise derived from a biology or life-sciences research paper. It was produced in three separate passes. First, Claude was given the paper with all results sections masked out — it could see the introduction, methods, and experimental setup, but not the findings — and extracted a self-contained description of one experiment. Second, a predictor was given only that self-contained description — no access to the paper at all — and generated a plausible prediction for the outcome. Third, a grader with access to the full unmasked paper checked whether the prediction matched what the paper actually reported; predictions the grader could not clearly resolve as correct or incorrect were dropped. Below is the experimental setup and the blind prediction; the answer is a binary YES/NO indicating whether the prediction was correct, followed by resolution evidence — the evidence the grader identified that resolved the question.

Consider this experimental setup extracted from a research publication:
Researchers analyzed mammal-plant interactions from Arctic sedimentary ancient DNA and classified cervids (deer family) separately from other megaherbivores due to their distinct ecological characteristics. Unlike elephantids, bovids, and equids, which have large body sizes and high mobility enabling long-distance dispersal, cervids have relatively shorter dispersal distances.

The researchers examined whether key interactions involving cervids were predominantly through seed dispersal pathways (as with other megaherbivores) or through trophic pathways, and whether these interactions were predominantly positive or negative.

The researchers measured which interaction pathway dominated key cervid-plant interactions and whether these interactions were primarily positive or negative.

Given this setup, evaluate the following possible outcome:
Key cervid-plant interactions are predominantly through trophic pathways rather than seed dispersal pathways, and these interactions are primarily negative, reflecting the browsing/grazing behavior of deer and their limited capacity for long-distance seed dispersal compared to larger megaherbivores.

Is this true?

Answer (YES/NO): NO